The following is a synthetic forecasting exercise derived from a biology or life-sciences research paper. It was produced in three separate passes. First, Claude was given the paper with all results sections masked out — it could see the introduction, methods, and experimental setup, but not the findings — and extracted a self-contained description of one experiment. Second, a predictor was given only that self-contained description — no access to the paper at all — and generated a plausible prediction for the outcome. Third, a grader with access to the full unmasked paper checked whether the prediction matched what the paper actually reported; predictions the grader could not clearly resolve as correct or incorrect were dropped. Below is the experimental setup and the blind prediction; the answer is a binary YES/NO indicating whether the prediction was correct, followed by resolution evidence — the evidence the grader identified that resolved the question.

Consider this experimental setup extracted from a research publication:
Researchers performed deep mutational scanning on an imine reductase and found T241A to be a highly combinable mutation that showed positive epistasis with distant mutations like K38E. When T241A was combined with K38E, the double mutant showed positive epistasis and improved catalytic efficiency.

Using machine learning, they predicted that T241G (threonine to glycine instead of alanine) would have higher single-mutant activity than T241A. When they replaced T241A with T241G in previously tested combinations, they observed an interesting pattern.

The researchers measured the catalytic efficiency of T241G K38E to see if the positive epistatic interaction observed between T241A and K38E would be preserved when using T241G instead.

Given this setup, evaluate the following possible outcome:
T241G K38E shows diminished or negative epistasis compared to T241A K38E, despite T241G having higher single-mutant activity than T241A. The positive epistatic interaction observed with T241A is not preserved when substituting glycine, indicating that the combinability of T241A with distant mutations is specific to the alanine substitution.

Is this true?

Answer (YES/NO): YES